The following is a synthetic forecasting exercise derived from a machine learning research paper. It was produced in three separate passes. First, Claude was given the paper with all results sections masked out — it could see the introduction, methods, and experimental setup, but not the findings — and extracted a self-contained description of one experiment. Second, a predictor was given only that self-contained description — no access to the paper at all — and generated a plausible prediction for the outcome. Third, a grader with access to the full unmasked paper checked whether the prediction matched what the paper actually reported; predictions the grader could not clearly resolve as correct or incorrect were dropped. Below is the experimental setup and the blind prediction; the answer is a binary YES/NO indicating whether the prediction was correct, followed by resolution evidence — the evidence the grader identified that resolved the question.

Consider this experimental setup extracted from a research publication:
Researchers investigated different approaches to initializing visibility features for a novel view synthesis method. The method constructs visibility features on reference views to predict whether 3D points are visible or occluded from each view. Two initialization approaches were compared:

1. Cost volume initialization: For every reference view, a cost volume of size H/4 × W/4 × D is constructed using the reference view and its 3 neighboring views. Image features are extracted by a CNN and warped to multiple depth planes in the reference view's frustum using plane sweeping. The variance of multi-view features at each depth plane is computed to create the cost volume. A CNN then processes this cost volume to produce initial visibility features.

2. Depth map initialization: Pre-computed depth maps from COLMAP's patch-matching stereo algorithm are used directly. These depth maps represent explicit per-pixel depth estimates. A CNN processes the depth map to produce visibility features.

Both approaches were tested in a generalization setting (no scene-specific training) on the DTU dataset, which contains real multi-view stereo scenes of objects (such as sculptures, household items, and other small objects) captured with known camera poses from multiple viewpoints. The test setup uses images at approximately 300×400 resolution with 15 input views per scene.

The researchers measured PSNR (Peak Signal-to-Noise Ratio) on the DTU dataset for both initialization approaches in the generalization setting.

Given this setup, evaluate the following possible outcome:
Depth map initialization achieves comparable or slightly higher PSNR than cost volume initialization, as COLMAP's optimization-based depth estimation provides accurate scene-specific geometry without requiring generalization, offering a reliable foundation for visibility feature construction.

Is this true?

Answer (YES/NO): YES